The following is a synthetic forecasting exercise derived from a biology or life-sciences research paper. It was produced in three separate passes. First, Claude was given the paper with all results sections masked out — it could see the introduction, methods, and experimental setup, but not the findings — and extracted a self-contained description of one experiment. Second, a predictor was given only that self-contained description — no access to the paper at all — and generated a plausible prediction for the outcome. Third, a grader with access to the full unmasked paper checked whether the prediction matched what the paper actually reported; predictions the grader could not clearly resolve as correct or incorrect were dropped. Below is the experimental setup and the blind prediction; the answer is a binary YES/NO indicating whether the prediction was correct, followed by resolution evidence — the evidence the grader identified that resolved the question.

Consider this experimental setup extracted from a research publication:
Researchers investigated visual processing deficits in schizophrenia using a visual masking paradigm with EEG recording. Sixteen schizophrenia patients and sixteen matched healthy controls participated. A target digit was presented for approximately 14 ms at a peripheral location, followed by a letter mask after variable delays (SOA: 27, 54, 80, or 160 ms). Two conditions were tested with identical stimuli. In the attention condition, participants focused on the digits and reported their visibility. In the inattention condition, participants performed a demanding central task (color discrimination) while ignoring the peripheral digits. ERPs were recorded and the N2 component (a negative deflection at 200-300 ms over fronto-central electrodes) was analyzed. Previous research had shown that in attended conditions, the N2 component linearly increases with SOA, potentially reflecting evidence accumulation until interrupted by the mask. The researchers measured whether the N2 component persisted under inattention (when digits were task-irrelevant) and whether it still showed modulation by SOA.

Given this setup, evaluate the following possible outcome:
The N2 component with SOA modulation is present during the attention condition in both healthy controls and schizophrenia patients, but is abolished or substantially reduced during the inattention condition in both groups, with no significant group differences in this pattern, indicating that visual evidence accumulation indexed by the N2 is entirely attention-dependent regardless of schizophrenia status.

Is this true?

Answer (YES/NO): NO